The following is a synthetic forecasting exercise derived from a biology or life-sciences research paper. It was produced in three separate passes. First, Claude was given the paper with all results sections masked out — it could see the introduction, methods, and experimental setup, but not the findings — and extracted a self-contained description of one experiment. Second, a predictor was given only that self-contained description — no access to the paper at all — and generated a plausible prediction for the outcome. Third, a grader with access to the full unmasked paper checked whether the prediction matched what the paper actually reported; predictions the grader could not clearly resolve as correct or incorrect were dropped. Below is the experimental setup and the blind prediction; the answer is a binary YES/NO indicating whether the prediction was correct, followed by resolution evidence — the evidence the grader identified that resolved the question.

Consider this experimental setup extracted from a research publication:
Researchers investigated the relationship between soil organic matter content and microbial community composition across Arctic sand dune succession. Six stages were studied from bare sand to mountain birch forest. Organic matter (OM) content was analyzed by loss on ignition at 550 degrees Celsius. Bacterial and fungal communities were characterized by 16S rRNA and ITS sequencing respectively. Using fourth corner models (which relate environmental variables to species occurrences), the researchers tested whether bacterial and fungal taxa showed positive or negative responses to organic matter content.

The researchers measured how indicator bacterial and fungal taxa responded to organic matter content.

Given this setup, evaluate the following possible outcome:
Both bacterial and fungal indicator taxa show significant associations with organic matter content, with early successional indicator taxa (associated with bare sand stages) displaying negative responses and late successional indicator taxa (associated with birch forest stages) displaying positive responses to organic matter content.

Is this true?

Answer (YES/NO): YES